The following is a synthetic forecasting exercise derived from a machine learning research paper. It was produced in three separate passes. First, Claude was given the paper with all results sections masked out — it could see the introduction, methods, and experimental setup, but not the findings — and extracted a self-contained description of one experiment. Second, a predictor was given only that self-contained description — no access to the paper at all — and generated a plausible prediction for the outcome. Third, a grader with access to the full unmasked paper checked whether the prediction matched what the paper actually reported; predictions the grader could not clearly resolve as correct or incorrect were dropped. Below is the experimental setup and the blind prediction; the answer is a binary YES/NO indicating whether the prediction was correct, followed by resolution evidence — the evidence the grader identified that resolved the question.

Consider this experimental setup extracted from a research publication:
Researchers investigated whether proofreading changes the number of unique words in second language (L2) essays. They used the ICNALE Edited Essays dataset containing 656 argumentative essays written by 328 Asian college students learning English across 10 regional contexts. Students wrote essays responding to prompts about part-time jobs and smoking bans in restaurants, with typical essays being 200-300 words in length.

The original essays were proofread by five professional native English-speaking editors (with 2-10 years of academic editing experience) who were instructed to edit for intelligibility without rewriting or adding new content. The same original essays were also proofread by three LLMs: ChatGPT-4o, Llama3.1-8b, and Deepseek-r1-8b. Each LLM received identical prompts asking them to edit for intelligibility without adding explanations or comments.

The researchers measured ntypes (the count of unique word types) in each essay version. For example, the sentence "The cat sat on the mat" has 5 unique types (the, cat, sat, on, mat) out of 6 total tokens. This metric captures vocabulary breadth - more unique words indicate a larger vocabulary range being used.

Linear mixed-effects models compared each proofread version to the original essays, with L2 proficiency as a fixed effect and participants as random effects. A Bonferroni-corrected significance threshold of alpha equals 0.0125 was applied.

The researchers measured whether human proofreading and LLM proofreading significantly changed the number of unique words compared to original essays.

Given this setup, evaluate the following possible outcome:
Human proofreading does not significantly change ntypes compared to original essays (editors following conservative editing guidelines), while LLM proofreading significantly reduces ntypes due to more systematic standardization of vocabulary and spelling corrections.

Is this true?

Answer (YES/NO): NO